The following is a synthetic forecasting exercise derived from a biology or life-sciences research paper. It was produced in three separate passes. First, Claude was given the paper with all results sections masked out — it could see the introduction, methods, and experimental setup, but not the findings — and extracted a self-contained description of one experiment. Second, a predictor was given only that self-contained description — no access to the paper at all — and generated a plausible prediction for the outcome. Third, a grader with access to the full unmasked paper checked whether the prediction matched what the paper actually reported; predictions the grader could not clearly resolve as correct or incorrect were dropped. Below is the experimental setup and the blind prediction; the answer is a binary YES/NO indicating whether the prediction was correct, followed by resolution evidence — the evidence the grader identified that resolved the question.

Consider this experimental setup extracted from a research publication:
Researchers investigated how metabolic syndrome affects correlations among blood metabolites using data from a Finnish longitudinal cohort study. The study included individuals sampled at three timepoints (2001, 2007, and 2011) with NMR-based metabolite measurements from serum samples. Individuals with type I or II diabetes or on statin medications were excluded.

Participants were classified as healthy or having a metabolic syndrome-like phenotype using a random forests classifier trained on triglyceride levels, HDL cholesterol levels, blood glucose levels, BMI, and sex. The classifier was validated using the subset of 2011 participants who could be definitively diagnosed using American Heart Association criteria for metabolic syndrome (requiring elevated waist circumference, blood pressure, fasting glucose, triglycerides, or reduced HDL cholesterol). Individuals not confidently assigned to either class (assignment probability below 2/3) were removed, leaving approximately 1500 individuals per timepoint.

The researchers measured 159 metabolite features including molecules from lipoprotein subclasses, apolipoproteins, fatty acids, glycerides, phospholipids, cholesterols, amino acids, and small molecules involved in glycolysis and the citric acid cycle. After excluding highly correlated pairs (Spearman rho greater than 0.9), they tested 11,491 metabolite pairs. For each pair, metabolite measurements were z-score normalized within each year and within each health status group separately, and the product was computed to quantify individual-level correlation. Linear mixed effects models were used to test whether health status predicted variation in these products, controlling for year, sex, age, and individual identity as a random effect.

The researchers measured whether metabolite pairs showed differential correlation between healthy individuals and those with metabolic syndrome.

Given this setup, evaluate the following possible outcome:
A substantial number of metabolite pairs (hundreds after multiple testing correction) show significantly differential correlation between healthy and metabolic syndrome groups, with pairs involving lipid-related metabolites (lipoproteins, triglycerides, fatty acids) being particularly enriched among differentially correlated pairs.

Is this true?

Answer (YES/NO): YES